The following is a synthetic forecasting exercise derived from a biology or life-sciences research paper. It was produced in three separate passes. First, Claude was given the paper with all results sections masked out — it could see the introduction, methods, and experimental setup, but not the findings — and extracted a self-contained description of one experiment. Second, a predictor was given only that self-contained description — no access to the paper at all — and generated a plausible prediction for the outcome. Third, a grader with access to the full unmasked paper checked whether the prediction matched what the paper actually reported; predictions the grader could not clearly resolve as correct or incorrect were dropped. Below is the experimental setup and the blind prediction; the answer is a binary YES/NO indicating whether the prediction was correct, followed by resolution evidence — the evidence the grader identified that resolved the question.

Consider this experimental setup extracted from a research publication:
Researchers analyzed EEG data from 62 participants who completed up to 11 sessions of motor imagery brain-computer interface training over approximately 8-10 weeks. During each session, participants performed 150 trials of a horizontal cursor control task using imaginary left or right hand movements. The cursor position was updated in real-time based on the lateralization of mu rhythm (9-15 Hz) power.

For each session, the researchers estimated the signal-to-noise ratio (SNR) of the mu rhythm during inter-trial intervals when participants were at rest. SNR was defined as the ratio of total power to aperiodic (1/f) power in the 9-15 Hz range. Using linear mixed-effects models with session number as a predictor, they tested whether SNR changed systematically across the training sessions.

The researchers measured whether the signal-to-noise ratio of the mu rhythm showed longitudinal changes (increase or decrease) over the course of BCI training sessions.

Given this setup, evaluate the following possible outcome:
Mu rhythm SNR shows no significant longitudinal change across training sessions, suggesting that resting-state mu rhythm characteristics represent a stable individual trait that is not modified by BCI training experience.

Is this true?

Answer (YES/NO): YES